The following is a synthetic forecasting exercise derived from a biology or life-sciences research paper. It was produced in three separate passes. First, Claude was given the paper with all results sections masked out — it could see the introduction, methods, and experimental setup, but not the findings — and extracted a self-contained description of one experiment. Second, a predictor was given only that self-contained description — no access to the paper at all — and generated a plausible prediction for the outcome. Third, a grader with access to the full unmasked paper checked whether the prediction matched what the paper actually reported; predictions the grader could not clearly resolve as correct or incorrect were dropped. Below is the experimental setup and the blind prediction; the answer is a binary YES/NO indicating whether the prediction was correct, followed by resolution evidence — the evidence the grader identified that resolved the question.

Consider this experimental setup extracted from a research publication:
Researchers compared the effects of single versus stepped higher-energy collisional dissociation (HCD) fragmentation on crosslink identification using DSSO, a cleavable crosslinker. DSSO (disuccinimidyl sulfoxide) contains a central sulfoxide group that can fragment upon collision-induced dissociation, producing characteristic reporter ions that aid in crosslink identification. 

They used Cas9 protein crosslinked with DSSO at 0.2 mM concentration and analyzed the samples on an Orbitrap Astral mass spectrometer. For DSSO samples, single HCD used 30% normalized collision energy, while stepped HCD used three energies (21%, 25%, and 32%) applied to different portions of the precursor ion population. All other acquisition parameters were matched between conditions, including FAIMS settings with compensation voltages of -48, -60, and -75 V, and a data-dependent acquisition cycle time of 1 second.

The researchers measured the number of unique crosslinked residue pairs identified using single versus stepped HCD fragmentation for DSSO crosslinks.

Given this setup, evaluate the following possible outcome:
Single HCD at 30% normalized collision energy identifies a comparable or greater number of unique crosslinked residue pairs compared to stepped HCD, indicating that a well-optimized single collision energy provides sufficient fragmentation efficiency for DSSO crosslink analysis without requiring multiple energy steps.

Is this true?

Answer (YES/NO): YES